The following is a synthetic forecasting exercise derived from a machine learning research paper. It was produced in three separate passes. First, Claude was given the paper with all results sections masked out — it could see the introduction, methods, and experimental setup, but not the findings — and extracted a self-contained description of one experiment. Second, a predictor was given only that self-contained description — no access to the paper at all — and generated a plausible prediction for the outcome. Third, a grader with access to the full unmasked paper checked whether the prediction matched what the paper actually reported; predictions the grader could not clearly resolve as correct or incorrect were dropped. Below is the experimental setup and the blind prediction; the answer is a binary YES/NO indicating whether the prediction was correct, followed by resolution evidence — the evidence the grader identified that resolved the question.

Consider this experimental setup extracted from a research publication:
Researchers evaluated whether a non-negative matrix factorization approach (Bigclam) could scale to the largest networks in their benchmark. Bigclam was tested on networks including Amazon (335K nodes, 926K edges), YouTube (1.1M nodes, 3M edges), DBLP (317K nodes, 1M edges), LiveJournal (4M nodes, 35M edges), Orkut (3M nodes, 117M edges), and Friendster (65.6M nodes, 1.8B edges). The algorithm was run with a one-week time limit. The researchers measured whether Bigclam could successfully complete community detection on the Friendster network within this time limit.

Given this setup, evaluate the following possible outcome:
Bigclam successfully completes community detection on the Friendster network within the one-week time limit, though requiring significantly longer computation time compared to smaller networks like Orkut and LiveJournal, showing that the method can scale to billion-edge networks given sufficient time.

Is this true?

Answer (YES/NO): NO